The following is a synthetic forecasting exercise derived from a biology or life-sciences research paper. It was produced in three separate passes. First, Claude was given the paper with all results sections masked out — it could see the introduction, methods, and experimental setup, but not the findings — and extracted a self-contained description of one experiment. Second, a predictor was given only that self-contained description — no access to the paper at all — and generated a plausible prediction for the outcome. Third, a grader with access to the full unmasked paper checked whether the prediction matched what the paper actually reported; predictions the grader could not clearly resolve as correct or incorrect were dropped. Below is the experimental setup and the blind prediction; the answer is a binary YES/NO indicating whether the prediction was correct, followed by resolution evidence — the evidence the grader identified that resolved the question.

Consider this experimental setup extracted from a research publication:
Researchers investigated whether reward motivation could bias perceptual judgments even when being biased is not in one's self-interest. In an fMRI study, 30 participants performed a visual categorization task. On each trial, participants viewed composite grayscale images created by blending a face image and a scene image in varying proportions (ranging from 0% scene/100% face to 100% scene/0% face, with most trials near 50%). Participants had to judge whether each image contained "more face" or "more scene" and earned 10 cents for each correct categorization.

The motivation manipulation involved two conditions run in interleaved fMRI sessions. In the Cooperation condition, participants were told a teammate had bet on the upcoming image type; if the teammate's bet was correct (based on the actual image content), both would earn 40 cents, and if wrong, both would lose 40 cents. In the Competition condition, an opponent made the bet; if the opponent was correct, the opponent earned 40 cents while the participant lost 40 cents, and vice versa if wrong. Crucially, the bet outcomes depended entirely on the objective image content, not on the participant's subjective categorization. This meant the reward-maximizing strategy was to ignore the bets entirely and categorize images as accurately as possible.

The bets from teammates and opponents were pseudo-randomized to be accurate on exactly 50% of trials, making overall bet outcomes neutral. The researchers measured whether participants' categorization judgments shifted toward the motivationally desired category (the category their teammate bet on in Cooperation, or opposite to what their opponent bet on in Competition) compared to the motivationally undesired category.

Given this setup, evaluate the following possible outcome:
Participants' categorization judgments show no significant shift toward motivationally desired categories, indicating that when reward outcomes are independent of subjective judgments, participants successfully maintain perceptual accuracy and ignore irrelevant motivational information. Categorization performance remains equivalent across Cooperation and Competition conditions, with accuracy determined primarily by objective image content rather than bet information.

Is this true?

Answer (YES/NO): NO